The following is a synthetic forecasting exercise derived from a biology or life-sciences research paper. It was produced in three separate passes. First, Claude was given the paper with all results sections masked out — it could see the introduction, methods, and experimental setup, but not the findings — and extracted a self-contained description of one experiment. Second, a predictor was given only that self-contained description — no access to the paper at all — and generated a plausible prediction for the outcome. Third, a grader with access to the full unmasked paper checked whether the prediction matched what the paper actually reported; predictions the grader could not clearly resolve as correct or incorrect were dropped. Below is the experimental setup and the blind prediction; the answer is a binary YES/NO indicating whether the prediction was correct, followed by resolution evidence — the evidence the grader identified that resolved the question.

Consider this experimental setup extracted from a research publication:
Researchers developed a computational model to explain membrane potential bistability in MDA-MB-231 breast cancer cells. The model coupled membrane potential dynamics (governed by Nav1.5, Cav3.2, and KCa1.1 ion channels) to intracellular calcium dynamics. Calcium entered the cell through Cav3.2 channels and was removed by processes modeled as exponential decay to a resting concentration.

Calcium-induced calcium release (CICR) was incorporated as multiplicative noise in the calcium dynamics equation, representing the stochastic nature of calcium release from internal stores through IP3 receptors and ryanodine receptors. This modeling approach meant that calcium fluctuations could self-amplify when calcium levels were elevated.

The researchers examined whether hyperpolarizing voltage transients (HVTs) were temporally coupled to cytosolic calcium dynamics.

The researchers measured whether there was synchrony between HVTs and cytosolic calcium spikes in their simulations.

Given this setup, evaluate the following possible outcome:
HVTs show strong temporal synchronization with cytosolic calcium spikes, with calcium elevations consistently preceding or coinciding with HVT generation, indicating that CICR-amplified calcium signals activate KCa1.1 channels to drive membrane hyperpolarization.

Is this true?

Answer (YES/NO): NO